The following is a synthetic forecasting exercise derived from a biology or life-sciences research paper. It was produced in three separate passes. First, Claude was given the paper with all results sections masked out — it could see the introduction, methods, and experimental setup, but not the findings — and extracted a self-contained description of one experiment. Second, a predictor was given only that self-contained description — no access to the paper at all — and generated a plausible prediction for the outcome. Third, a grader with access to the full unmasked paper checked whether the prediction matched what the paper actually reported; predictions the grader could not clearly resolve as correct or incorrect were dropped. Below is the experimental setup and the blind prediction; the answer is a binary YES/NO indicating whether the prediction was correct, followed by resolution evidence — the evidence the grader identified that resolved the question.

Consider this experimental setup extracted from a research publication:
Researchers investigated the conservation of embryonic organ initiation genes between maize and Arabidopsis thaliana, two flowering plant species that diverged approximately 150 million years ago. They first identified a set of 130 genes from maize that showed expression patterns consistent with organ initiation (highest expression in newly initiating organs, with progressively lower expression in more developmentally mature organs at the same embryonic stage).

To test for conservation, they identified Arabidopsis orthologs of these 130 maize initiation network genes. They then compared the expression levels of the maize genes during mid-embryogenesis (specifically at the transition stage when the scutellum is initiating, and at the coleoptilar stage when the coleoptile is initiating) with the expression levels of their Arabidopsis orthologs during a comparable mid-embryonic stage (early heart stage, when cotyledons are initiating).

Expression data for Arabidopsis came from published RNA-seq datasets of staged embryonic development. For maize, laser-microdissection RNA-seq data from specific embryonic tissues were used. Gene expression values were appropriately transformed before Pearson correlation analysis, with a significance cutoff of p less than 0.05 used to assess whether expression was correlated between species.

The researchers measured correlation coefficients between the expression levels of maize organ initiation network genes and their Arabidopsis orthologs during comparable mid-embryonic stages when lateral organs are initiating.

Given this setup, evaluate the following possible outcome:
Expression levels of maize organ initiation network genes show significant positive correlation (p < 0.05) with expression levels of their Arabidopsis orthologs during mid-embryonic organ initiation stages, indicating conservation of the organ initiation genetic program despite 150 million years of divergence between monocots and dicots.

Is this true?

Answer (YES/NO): YES